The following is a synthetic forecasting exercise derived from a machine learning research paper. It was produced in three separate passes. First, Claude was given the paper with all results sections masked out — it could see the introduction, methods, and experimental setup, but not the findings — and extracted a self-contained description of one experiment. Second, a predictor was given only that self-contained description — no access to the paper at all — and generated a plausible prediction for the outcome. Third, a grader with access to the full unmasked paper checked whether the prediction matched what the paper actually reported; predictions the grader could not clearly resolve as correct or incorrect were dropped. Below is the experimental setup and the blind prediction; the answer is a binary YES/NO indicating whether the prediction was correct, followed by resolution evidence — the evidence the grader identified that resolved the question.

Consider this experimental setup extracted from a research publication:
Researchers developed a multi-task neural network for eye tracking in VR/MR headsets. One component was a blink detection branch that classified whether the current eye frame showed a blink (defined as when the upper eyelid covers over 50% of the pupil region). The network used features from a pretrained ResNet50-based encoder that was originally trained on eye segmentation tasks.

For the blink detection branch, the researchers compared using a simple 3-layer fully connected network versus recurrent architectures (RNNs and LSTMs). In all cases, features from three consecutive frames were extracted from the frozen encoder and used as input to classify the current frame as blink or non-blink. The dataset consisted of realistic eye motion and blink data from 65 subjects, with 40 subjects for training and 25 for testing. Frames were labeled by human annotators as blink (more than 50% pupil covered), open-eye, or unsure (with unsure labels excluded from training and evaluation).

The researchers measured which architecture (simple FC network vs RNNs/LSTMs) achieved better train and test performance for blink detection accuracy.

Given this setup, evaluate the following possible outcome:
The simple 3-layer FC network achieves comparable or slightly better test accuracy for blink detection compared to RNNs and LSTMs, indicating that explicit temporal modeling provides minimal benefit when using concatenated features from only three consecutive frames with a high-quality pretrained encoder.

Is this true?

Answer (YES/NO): YES